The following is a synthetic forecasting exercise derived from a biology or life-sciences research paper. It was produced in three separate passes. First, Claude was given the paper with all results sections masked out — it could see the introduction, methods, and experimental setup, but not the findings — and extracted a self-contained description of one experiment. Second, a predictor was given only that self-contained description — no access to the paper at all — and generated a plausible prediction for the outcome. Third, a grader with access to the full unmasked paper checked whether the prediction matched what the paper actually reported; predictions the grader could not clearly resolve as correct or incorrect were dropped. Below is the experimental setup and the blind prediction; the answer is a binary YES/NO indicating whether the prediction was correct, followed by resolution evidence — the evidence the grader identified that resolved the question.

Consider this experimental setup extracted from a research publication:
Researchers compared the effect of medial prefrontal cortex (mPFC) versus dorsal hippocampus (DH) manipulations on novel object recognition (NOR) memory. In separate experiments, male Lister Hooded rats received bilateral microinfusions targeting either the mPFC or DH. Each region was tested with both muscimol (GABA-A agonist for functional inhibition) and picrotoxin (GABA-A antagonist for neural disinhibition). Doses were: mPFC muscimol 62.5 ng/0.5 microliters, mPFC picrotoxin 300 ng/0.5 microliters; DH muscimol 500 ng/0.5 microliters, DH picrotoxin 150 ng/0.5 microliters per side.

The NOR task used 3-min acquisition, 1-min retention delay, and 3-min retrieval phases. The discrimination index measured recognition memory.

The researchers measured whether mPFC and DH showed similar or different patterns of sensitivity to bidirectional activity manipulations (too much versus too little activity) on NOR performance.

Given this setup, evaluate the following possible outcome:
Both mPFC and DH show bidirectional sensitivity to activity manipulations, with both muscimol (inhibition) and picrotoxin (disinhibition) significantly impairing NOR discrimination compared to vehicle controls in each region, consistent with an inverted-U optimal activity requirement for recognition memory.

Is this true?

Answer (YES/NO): NO